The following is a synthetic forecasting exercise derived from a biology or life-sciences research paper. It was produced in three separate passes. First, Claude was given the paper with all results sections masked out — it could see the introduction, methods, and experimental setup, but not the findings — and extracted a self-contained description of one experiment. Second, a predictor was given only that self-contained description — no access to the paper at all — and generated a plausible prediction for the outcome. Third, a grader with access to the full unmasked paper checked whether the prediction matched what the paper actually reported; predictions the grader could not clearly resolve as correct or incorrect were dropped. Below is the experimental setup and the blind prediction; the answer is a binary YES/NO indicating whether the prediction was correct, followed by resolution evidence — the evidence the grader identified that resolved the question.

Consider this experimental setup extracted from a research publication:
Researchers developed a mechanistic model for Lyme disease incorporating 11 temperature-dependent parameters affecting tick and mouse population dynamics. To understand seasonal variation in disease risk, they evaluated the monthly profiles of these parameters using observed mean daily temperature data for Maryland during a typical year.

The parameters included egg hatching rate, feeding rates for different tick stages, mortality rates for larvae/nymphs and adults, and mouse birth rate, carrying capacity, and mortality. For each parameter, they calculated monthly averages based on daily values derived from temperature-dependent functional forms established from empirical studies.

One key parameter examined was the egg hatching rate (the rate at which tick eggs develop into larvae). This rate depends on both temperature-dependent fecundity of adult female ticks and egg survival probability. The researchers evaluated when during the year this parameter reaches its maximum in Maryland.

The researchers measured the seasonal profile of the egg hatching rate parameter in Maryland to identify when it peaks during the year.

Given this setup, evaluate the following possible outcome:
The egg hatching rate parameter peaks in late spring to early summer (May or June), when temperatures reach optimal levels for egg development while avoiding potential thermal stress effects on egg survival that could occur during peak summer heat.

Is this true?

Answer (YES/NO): YES